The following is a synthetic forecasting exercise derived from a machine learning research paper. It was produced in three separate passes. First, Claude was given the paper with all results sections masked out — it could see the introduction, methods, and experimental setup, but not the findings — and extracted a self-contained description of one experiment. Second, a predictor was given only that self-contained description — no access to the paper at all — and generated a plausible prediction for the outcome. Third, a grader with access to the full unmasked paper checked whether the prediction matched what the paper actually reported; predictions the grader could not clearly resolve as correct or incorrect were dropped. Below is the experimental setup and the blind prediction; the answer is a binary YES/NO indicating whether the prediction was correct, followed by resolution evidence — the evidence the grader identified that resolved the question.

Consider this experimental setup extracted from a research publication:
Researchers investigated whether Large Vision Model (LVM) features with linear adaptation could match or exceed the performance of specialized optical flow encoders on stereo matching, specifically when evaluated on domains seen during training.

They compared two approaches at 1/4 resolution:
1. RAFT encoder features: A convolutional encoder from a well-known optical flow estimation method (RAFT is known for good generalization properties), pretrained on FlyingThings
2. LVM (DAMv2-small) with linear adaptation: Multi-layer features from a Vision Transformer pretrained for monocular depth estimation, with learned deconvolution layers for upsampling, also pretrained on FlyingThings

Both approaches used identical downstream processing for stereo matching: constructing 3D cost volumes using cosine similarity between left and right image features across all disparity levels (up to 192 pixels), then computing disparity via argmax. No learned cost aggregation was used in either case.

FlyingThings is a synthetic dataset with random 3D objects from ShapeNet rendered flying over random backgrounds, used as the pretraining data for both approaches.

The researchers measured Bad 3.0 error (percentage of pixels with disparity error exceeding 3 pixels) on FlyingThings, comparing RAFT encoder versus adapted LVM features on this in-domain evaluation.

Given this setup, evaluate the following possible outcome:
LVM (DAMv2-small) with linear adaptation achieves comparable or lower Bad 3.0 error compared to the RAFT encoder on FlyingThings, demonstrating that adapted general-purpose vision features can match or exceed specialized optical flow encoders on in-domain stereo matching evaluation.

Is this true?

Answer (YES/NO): YES